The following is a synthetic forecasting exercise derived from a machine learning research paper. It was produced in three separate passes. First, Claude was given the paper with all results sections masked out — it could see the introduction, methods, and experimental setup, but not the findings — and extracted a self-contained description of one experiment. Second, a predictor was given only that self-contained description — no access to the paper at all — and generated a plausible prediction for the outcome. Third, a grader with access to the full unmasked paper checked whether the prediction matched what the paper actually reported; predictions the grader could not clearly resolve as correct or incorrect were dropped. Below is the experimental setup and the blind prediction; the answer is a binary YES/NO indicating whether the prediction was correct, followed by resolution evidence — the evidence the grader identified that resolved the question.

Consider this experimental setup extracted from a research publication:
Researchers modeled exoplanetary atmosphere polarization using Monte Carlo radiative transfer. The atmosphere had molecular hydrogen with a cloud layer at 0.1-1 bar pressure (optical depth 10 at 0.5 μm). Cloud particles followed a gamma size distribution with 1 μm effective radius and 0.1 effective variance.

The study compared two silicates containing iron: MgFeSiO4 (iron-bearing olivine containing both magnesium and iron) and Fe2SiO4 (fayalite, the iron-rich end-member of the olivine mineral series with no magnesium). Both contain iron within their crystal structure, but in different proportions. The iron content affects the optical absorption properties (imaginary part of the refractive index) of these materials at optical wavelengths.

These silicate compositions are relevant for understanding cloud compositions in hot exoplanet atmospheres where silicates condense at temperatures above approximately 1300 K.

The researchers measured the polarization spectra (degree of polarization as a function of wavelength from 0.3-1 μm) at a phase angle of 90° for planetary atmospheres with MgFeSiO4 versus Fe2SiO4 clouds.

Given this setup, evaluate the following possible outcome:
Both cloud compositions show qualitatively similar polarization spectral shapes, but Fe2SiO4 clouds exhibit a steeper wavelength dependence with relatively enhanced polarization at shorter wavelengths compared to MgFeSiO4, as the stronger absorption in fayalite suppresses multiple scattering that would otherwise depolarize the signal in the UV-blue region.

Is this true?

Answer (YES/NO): NO